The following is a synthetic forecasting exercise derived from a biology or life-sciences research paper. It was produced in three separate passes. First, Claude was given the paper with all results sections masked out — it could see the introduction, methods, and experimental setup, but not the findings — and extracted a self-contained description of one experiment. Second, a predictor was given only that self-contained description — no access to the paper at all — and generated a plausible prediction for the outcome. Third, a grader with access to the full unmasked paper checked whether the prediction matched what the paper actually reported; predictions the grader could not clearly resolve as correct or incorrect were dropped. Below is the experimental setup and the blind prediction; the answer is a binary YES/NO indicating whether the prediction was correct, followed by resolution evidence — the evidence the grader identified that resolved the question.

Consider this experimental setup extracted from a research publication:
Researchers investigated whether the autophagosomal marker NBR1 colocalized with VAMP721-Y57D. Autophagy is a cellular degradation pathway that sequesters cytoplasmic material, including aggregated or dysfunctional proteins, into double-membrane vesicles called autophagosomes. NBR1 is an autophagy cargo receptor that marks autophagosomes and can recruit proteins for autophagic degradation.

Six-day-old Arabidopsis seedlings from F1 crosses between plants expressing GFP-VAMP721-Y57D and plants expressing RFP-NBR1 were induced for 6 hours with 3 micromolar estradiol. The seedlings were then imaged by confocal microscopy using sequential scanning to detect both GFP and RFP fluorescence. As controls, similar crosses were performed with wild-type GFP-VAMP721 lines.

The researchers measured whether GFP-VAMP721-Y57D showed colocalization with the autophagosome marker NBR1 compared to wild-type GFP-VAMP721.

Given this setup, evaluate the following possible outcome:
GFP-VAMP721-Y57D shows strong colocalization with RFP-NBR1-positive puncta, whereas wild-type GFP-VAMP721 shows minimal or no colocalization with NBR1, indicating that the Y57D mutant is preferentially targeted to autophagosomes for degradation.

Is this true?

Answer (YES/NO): NO